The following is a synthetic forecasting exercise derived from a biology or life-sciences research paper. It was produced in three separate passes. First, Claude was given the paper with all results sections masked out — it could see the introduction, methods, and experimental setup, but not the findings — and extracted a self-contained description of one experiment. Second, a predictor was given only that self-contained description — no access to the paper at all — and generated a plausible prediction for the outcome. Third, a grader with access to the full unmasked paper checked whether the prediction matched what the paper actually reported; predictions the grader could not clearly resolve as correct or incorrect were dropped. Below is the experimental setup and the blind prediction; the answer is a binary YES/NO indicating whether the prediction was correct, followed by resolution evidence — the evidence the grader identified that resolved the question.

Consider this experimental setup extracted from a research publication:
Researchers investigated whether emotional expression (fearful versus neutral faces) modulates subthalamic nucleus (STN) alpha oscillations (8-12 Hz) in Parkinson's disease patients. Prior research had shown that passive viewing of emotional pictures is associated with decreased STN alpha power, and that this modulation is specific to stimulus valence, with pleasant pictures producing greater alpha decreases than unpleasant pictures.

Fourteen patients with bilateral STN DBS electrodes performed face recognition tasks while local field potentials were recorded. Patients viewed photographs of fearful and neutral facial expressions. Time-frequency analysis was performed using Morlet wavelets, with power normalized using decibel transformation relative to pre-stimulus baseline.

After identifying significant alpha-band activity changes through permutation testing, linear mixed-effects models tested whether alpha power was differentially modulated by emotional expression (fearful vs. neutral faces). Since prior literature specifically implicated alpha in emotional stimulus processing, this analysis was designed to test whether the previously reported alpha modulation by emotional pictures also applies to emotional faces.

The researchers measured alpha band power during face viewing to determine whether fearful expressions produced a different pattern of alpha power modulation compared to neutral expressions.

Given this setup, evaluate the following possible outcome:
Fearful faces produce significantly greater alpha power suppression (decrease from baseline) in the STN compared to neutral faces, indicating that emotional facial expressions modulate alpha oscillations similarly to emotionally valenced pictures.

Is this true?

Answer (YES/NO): NO